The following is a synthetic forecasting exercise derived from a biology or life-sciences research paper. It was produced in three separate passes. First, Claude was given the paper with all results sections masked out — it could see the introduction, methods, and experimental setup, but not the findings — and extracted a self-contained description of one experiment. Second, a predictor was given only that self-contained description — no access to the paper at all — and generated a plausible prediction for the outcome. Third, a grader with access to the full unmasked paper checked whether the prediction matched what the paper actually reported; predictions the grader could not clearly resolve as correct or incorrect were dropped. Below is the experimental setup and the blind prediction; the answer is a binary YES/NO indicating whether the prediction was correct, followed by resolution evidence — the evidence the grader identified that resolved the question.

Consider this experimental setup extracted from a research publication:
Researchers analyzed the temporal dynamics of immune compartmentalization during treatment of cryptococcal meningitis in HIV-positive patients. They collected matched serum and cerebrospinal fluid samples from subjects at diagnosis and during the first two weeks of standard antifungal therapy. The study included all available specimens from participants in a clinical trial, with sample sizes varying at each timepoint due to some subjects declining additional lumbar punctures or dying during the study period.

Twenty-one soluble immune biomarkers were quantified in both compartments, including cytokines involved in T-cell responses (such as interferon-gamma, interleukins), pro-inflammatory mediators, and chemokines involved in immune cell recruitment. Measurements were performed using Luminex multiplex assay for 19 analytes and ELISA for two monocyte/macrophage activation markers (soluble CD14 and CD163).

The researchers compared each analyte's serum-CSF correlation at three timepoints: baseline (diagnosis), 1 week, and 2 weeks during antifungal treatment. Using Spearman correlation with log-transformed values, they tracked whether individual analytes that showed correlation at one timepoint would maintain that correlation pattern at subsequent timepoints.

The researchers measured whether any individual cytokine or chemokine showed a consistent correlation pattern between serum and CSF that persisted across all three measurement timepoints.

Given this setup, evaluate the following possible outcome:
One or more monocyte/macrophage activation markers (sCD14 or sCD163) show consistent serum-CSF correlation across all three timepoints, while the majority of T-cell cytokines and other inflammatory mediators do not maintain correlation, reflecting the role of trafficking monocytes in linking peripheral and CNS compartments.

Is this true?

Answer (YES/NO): NO